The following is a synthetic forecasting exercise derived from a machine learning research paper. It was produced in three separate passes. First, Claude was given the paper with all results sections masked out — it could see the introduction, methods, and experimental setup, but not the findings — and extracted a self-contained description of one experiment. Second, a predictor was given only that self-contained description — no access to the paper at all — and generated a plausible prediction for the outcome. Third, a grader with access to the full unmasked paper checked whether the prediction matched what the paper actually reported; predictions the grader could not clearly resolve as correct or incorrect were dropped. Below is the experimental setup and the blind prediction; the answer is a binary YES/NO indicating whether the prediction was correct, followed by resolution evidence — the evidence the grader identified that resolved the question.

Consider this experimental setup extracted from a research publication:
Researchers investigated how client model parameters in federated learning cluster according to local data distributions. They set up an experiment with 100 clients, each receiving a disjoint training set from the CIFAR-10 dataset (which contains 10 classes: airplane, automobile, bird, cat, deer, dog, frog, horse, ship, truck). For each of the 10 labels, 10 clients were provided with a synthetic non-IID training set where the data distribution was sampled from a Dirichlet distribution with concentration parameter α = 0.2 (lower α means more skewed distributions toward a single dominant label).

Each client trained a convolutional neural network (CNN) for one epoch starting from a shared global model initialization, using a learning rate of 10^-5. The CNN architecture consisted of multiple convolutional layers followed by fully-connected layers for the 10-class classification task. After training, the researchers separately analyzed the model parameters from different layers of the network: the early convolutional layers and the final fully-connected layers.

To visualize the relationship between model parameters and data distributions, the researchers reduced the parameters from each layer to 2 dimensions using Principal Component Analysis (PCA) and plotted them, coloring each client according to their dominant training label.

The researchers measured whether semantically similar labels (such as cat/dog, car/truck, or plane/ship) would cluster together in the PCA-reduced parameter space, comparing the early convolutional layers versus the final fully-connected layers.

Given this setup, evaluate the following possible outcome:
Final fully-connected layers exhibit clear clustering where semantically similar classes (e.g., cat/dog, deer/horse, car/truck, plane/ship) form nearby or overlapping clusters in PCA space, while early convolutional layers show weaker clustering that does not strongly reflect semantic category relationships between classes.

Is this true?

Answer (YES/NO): NO